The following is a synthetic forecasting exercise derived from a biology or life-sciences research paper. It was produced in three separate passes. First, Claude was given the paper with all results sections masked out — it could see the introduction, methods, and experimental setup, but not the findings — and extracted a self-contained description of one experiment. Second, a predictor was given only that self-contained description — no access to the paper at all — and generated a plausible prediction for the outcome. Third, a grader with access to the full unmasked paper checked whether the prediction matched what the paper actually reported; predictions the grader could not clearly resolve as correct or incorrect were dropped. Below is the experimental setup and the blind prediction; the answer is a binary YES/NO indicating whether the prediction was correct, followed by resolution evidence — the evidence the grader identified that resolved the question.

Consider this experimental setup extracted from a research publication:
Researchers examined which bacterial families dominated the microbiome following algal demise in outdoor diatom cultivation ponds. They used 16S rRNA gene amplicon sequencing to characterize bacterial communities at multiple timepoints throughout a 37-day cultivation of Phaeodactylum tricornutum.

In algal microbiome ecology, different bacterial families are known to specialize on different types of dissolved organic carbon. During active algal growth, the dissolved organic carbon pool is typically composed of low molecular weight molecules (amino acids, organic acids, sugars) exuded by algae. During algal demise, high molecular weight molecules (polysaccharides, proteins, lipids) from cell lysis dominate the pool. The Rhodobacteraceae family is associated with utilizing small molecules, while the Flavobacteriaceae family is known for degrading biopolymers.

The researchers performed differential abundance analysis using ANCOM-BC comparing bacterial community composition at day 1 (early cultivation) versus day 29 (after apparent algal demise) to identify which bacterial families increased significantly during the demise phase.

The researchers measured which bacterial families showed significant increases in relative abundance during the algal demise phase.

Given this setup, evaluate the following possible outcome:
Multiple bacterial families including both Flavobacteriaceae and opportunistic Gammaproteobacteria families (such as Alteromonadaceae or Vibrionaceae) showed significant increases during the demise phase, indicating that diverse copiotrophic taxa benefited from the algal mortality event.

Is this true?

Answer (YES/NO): NO